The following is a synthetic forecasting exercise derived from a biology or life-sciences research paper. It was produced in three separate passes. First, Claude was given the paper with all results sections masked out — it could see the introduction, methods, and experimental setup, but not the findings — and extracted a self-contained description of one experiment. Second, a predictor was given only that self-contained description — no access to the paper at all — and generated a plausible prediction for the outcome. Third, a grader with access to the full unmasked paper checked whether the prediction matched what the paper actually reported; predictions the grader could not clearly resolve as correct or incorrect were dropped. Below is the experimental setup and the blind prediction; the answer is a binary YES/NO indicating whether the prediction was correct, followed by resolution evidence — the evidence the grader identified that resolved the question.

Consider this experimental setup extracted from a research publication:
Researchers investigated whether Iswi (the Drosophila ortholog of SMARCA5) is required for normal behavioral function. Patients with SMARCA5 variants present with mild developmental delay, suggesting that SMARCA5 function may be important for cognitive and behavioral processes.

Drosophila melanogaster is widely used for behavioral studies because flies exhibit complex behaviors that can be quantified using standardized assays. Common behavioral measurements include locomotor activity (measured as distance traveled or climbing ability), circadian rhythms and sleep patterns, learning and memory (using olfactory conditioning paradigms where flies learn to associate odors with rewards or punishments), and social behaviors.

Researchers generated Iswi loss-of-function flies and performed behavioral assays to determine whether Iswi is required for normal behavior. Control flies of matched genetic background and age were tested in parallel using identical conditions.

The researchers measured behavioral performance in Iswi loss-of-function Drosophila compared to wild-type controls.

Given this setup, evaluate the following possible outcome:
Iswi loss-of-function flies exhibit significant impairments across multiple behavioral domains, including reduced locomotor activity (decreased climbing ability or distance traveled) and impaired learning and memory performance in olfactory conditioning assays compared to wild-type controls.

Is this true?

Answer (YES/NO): NO